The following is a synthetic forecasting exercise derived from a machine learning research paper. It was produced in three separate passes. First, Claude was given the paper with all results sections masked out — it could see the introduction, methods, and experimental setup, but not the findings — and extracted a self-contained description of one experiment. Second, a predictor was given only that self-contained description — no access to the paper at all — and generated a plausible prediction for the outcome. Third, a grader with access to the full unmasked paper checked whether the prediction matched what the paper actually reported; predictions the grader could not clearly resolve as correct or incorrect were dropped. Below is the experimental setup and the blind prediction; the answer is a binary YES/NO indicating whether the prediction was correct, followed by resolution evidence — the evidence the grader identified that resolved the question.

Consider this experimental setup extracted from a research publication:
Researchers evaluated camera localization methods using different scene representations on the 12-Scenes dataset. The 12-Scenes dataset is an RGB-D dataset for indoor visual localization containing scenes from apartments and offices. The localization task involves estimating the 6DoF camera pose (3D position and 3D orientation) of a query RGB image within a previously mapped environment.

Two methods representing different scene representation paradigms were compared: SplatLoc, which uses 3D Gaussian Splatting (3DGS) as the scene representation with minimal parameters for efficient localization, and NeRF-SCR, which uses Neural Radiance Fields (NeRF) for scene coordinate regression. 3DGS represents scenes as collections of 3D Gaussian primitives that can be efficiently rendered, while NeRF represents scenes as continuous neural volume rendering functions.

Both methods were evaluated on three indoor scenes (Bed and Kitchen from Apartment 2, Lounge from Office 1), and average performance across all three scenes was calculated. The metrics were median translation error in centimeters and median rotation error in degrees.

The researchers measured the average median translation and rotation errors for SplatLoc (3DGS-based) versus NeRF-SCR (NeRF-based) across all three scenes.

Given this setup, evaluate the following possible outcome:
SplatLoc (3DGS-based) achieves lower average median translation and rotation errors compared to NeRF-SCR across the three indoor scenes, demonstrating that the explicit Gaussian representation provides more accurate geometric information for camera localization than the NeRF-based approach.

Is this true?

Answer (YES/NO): YES